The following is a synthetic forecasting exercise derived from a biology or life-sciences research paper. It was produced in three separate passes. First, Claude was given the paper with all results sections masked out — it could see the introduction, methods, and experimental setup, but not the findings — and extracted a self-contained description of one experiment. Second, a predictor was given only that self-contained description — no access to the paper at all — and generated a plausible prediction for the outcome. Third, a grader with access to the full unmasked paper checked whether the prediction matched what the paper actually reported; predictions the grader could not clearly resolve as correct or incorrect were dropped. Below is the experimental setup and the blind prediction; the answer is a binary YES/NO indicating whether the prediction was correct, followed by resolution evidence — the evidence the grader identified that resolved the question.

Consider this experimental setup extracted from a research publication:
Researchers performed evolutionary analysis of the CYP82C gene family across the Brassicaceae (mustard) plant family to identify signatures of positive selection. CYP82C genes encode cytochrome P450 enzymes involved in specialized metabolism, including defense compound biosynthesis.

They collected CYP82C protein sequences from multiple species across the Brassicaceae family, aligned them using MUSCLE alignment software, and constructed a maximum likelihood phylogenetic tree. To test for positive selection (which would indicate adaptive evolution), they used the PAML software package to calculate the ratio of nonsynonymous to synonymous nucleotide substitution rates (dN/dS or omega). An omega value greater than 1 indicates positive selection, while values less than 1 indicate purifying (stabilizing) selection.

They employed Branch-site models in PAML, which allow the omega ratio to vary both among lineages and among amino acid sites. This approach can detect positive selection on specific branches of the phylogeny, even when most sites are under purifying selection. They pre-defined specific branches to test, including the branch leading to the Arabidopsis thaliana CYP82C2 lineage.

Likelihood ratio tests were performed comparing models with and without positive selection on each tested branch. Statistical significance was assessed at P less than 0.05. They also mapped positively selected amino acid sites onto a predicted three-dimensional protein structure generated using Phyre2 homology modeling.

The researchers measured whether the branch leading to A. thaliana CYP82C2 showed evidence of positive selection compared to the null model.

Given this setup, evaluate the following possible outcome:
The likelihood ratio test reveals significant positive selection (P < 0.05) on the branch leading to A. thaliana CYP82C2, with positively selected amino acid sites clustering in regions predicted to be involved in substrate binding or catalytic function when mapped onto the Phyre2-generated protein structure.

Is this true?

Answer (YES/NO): NO